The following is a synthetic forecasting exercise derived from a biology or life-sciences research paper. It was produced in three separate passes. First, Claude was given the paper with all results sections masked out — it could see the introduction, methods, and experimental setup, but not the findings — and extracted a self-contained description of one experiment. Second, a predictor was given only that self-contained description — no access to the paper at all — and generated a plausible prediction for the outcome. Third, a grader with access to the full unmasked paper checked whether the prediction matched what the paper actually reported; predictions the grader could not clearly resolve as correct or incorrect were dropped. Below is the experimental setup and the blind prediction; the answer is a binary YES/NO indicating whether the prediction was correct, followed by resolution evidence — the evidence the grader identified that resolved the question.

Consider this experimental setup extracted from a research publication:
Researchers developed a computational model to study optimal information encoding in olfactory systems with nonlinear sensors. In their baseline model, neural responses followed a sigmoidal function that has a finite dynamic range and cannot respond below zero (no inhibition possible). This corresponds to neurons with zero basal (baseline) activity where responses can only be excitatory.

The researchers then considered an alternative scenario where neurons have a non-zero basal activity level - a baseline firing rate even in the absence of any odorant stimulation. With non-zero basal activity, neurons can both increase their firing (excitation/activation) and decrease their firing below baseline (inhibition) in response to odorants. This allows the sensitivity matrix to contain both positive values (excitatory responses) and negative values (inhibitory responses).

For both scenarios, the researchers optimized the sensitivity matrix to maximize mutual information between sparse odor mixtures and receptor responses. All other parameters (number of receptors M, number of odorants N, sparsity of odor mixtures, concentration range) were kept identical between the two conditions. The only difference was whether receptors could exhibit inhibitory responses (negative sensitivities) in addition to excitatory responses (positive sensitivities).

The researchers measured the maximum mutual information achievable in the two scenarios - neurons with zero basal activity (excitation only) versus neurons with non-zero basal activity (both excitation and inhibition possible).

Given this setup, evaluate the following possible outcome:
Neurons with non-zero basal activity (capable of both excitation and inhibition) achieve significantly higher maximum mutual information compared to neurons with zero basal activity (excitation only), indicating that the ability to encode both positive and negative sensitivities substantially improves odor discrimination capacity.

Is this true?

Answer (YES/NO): YES